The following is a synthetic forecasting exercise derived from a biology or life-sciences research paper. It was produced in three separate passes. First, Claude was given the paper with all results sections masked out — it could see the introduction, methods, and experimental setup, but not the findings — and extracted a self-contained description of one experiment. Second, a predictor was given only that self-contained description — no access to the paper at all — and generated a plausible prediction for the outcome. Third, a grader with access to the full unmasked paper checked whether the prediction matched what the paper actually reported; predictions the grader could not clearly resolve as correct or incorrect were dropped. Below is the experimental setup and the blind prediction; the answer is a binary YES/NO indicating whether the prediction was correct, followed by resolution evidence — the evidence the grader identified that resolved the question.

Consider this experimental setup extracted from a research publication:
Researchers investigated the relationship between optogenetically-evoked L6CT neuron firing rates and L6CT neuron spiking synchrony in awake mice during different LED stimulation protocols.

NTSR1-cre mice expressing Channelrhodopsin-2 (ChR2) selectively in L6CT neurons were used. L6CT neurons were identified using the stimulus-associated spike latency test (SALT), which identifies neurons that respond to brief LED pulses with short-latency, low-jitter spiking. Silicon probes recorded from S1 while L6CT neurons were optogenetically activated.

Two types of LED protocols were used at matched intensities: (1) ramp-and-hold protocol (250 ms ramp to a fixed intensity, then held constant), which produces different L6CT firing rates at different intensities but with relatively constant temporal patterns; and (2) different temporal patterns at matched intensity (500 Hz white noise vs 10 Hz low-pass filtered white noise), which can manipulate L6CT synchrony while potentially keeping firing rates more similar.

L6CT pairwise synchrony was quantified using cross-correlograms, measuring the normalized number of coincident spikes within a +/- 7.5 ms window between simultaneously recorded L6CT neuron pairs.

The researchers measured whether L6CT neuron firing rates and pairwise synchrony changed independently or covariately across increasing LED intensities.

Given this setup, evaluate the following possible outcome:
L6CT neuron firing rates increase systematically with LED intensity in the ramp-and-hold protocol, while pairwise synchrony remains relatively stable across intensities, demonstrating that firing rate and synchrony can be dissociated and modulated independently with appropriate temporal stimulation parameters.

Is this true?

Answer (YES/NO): NO